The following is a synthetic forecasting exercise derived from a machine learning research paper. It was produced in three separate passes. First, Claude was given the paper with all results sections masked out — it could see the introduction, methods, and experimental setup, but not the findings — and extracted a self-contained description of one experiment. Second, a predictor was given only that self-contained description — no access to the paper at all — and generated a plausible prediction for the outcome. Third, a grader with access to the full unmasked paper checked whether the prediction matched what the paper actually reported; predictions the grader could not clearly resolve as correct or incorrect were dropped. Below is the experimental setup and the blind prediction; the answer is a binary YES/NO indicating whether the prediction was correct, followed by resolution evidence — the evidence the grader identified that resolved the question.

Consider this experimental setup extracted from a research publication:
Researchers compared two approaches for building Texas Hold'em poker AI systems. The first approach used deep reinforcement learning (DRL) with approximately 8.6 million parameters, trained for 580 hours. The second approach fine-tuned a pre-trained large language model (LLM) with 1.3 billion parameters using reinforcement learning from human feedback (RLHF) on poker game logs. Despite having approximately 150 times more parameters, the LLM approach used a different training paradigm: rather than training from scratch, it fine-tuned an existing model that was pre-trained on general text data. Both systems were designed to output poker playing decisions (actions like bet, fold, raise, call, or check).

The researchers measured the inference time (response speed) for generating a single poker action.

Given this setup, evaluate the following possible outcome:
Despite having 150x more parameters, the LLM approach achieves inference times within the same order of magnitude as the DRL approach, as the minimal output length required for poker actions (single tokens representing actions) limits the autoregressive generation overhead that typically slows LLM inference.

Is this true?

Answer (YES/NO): NO